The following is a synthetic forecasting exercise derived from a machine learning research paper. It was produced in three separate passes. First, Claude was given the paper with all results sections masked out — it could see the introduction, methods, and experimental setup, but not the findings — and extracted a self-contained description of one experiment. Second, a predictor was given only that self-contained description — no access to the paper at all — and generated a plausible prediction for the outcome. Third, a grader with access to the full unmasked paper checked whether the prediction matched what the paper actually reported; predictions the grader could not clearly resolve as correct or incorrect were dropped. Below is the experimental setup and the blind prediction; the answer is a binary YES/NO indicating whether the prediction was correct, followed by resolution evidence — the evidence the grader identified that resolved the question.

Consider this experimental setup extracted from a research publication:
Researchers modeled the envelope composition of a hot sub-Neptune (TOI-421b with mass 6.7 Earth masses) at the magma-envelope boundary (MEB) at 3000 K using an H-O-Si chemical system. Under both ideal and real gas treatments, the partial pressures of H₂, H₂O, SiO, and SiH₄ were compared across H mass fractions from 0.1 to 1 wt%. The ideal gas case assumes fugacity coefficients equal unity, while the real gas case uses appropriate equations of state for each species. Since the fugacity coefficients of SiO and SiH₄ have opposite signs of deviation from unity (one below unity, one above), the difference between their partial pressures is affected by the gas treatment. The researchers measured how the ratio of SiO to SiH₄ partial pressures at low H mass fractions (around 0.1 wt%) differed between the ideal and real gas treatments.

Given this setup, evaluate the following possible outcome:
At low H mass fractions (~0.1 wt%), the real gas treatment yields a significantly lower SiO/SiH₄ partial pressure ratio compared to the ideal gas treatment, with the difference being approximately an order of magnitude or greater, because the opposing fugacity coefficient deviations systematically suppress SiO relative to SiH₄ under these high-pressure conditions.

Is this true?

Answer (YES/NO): NO